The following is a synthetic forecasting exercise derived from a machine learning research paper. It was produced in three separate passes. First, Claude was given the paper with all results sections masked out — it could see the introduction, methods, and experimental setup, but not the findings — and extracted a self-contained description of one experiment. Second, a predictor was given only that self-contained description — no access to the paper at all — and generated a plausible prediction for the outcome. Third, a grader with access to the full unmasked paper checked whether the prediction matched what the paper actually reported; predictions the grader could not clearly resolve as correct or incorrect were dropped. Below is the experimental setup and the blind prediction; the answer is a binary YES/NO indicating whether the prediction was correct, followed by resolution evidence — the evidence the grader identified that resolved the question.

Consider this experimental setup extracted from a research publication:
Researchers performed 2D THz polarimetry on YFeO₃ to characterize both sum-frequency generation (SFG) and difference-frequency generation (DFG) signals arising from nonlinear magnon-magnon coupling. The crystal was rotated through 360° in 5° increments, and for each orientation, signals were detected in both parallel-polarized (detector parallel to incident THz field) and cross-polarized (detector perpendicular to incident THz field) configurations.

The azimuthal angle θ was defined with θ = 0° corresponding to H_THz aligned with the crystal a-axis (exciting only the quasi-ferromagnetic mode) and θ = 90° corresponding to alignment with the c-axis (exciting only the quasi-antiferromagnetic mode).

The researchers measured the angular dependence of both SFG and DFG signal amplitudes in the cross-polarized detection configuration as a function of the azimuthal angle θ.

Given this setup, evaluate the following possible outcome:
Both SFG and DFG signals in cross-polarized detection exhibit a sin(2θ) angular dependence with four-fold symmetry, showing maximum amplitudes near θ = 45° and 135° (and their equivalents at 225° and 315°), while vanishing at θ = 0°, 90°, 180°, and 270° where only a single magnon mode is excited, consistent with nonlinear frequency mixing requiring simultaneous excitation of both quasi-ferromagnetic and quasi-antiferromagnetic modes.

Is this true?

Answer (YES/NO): NO